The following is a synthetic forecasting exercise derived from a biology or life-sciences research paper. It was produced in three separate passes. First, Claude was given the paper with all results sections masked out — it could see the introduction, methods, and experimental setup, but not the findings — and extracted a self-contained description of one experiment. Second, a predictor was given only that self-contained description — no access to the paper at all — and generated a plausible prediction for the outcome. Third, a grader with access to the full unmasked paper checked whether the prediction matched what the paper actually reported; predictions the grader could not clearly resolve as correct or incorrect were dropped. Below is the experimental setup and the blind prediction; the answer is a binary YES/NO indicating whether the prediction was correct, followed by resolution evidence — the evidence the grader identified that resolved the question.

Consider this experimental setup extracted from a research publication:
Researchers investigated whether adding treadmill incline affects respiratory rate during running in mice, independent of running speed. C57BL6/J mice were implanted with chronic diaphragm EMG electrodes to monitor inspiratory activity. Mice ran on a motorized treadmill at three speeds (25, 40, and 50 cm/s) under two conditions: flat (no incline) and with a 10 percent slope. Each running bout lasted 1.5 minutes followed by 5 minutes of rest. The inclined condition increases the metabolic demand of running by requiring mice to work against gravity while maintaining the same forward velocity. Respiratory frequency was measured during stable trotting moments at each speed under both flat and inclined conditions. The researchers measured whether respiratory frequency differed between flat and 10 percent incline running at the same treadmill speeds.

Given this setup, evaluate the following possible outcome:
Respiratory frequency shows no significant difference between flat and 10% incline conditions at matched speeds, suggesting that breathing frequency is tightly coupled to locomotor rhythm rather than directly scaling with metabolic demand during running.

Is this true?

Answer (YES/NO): NO